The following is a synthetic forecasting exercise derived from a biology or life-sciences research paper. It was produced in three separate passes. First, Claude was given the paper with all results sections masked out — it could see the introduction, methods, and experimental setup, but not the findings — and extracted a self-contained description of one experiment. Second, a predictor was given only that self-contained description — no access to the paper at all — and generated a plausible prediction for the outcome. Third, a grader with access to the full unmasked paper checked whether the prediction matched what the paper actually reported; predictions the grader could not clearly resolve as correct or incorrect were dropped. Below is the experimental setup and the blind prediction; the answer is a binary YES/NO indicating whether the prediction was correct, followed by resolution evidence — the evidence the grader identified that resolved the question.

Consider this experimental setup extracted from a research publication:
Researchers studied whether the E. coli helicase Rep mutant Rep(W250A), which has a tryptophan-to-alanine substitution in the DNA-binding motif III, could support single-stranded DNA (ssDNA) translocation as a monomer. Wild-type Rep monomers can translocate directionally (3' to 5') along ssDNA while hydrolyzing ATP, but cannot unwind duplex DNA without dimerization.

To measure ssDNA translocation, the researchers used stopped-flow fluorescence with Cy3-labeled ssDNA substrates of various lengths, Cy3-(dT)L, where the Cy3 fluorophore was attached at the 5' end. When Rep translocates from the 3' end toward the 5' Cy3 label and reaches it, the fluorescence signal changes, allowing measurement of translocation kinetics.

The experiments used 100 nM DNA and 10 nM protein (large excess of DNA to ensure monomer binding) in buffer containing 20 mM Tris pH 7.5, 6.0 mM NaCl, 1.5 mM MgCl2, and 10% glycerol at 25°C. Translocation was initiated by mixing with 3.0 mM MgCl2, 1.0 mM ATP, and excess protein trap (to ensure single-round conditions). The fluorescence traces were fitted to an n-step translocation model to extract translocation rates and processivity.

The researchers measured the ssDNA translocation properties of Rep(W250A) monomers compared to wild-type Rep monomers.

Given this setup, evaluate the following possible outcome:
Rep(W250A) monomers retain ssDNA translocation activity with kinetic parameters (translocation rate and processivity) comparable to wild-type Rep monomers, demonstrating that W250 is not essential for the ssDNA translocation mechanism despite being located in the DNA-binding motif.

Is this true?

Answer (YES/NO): NO